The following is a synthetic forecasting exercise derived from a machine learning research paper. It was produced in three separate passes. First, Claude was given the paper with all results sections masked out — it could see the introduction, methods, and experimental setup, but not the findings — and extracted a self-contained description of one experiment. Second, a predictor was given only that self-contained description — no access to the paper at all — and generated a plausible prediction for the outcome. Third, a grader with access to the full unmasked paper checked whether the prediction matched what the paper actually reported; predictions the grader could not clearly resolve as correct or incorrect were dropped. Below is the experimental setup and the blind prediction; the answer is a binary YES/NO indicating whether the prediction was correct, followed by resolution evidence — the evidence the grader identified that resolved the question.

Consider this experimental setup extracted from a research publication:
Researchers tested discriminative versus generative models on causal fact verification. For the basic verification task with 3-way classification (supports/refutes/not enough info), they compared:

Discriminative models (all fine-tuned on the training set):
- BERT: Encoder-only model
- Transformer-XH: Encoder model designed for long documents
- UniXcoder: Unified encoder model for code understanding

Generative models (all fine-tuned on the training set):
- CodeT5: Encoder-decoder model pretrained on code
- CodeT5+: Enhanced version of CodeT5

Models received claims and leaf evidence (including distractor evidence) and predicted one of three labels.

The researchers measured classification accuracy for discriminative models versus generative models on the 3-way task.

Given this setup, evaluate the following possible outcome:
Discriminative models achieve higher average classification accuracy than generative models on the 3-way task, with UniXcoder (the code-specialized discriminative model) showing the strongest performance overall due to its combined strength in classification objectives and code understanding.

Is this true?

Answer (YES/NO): NO